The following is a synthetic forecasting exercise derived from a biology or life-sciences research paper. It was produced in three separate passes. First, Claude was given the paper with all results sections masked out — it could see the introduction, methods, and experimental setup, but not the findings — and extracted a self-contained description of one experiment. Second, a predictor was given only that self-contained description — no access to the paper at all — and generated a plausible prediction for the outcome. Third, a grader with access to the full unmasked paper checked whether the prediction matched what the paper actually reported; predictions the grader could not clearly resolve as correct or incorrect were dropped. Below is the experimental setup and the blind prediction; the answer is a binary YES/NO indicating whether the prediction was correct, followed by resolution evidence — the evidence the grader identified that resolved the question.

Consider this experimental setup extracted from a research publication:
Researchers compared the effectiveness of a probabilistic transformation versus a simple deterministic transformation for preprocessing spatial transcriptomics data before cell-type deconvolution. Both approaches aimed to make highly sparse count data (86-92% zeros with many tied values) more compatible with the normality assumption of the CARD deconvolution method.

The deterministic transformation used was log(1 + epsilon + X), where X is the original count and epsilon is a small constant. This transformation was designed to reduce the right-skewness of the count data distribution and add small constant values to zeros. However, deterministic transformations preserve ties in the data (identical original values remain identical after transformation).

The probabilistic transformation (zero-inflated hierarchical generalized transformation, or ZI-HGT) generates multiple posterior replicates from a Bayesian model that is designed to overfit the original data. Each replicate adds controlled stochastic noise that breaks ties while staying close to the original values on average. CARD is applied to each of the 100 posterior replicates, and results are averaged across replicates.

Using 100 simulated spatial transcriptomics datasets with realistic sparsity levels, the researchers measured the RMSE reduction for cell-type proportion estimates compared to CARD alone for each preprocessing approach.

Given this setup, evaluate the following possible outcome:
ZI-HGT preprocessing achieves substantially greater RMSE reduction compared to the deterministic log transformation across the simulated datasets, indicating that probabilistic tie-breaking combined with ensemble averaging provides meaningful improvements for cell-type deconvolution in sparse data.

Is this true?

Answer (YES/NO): YES